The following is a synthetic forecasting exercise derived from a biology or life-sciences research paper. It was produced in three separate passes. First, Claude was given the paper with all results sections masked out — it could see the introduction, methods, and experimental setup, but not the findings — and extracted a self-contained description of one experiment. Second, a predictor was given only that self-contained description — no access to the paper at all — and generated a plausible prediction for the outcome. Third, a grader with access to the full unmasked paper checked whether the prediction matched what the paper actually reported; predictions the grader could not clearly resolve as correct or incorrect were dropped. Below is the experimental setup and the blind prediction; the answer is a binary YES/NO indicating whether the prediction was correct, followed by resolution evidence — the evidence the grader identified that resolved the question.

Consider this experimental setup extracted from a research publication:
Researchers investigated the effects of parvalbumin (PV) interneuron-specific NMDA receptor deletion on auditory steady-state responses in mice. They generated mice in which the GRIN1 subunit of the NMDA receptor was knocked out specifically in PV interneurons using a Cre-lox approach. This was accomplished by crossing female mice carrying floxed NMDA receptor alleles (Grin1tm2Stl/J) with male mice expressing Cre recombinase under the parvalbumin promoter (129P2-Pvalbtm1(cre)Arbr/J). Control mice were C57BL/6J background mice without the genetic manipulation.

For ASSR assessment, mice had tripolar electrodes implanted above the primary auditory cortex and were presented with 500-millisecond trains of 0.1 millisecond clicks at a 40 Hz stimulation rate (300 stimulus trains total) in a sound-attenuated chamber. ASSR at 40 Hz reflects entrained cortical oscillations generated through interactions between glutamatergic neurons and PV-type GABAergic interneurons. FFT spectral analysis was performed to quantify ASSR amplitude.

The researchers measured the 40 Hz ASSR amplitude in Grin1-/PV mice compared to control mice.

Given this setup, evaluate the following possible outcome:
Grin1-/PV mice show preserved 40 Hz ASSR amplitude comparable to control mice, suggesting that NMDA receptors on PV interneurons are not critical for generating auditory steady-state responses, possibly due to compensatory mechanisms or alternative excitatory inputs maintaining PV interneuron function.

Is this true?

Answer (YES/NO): NO